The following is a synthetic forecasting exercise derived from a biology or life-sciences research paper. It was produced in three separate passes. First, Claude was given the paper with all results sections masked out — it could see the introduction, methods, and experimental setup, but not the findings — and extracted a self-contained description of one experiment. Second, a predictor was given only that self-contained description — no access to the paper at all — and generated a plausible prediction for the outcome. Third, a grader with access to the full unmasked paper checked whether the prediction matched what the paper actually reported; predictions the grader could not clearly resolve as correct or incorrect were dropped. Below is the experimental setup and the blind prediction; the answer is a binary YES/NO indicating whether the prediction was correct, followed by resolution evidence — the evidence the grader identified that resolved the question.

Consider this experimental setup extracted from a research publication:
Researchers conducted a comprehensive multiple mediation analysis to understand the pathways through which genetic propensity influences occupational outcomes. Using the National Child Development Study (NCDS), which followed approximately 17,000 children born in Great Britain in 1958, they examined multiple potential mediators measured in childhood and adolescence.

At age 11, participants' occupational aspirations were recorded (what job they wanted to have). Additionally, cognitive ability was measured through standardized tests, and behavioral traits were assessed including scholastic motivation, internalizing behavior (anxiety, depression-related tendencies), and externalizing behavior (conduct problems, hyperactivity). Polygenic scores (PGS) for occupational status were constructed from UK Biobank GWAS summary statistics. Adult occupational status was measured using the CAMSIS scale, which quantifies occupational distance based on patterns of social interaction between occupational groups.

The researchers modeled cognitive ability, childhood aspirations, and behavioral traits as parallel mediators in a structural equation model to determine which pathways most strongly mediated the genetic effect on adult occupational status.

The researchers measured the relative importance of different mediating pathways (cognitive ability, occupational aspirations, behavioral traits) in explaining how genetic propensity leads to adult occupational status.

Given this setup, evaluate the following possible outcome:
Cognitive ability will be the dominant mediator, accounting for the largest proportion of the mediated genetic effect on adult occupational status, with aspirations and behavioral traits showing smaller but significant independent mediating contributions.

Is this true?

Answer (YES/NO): YES